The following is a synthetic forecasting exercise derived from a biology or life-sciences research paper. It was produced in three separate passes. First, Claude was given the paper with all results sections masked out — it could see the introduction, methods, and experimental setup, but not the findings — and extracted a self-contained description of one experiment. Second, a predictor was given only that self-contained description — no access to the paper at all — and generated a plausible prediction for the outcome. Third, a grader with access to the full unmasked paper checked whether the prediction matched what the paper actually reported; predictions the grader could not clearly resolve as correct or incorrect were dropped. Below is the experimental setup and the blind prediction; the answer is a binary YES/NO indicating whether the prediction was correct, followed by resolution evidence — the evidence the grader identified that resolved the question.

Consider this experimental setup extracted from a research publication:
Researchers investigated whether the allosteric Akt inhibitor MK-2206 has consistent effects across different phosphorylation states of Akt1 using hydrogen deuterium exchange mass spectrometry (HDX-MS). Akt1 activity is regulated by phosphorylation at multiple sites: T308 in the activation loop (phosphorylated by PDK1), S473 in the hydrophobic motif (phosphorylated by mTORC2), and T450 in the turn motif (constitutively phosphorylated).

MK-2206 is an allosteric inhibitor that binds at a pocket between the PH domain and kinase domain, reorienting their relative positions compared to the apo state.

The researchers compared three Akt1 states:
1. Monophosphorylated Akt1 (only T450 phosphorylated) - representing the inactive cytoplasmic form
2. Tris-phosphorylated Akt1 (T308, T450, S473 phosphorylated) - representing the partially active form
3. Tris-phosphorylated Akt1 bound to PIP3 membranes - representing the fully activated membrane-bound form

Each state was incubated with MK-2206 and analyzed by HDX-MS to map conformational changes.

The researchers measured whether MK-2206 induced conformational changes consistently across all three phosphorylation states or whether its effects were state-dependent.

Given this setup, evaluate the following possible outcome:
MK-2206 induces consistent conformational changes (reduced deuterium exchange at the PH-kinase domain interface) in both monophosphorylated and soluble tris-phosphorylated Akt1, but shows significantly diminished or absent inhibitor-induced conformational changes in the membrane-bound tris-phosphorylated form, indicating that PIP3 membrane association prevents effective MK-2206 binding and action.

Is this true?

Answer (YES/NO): NO